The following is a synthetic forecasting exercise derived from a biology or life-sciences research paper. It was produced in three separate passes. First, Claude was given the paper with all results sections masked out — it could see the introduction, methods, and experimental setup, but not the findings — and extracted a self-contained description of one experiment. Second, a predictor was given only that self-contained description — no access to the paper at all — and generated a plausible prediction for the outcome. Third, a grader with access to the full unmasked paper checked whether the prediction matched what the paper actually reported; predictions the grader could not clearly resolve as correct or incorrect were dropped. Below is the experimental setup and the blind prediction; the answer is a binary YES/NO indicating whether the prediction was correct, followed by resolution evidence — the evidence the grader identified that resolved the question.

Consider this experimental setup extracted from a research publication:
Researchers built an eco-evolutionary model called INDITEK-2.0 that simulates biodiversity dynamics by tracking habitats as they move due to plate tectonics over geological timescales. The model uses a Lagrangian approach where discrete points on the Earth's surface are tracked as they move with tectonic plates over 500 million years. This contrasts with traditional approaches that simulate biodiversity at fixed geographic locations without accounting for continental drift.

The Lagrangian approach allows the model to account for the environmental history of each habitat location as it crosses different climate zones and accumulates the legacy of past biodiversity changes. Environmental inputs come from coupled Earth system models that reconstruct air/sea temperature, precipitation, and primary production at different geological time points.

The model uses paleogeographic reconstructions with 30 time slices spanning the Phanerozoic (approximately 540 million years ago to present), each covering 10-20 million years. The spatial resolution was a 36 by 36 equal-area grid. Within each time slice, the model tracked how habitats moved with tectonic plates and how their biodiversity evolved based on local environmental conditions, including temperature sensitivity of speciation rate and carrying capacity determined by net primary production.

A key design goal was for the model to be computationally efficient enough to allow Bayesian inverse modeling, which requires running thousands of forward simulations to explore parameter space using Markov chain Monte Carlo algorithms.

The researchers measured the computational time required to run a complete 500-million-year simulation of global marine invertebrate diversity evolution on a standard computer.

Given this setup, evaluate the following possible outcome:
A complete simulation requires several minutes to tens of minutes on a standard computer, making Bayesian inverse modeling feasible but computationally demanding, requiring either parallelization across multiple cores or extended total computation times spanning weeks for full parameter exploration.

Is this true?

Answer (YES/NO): NO